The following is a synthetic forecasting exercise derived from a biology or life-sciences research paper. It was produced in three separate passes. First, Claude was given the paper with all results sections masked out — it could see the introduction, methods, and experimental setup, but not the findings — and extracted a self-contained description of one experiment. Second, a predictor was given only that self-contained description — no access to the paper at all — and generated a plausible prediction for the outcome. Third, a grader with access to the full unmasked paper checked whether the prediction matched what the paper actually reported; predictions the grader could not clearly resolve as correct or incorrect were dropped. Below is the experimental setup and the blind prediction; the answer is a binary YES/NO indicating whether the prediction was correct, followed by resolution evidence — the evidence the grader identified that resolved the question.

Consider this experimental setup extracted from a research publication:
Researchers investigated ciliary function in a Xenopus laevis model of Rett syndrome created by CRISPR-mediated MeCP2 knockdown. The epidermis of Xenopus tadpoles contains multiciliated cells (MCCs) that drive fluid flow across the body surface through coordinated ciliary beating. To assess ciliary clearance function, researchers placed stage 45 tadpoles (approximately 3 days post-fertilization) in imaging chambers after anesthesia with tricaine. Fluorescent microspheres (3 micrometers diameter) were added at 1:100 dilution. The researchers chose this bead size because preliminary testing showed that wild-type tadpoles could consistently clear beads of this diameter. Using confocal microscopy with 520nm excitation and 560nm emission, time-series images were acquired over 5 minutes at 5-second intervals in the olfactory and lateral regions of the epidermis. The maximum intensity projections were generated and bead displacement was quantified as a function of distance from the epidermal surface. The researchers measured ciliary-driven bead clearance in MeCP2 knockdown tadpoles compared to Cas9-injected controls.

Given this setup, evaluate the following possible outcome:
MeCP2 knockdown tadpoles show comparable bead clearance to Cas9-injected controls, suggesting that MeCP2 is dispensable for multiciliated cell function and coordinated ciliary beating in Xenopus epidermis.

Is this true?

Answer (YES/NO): NO